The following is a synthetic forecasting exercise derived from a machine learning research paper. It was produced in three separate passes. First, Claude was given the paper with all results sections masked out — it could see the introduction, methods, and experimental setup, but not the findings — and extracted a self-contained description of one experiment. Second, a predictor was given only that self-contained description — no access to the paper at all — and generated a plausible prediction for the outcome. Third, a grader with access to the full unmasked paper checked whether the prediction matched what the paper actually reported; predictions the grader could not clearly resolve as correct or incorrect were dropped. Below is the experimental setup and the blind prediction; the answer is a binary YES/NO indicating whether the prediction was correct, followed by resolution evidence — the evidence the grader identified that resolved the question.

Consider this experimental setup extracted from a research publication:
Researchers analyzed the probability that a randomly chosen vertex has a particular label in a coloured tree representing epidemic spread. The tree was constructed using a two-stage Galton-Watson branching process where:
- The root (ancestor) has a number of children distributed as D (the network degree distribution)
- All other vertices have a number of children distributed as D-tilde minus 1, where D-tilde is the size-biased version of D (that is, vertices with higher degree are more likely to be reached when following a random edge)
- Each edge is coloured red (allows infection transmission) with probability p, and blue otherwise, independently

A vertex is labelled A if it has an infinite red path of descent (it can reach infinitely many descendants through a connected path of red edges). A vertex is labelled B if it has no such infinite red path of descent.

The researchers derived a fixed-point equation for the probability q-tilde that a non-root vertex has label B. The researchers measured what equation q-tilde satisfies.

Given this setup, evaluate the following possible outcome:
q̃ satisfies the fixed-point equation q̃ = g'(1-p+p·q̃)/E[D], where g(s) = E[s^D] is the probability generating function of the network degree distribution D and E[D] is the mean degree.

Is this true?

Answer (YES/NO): YES